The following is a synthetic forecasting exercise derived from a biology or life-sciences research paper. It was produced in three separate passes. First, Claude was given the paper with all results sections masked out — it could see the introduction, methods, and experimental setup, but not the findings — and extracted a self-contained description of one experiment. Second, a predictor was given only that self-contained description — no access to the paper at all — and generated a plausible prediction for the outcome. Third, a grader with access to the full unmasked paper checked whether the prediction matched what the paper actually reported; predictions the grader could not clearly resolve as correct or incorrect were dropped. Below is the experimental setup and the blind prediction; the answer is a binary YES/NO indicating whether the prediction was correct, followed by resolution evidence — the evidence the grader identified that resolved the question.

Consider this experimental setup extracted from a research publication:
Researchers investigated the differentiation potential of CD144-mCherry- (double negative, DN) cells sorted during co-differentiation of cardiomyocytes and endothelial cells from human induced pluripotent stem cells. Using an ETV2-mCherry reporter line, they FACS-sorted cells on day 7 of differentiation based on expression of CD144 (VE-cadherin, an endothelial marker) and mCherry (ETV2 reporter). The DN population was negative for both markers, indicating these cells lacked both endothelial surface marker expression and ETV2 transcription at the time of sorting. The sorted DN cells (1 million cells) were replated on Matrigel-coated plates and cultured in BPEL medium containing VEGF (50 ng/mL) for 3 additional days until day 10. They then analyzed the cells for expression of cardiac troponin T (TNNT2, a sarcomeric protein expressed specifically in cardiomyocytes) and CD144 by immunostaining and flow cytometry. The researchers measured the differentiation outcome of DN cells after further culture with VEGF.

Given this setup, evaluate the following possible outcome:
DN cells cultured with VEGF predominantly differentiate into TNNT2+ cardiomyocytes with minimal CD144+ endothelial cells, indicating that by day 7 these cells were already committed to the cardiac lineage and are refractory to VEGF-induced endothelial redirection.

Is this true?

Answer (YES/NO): YES